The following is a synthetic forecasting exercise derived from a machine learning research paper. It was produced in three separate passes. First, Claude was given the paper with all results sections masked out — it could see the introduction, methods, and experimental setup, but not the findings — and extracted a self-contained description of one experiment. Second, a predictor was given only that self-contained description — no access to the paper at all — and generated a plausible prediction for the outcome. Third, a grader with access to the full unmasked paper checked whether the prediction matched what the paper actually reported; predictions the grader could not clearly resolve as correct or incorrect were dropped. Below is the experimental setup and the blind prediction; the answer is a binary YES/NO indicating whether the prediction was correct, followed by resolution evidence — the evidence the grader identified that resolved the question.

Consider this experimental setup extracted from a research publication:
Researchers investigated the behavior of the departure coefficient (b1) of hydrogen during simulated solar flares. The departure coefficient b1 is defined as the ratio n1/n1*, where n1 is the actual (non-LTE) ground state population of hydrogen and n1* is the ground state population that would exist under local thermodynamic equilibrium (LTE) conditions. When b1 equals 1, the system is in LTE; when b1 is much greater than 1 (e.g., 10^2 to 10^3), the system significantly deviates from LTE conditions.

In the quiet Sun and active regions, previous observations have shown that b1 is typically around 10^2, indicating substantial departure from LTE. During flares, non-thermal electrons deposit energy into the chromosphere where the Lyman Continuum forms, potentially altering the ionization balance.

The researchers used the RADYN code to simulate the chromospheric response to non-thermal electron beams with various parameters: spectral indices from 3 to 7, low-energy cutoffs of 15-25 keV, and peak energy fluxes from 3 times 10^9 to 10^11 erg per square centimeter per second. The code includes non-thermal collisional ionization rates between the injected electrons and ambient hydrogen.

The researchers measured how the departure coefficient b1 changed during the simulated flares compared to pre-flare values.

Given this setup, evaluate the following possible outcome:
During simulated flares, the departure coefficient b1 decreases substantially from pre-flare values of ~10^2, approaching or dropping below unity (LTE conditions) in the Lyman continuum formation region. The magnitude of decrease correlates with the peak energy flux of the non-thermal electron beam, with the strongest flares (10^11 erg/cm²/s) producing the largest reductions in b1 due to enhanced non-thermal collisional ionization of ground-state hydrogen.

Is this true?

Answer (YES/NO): YES